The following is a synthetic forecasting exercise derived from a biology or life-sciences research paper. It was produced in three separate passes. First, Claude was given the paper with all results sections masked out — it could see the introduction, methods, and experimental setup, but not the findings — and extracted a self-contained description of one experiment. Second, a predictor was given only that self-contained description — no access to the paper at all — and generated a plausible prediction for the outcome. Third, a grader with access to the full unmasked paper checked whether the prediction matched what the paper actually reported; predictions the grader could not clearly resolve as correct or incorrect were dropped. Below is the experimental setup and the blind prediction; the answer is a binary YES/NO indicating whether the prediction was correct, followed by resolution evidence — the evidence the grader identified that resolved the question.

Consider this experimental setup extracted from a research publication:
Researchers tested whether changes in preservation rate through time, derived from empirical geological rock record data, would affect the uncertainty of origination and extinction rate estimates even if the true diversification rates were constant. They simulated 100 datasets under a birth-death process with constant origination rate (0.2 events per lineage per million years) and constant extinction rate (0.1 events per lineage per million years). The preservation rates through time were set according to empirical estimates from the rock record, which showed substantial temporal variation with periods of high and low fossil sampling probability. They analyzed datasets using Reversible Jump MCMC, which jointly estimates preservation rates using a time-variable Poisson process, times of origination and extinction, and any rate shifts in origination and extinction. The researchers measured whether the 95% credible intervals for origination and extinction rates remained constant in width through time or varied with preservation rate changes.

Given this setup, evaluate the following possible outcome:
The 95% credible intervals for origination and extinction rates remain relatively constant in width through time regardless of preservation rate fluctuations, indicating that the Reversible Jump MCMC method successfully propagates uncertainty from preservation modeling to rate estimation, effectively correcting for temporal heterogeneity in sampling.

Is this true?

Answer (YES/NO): NO